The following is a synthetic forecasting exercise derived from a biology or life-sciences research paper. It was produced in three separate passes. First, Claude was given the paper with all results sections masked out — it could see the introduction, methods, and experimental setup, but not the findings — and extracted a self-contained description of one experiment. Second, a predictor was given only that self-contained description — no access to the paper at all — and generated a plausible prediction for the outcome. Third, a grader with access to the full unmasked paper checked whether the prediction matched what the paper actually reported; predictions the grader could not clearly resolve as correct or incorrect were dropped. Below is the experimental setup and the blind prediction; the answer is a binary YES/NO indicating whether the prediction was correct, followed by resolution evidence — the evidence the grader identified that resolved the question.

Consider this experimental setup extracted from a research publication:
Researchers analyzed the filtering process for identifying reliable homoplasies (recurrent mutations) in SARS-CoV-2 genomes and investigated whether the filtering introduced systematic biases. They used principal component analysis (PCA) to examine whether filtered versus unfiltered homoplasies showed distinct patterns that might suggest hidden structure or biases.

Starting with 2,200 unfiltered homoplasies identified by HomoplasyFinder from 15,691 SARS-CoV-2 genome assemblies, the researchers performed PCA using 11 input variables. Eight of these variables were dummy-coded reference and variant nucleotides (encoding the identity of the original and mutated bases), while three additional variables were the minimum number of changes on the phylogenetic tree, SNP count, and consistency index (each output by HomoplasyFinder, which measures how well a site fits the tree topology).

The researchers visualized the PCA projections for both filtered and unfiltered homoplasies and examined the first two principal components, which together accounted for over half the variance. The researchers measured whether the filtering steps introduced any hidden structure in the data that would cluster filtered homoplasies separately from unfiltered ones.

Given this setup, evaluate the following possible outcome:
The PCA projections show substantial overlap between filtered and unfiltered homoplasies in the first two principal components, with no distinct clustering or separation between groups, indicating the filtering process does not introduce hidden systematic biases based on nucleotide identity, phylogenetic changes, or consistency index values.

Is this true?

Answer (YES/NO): YES